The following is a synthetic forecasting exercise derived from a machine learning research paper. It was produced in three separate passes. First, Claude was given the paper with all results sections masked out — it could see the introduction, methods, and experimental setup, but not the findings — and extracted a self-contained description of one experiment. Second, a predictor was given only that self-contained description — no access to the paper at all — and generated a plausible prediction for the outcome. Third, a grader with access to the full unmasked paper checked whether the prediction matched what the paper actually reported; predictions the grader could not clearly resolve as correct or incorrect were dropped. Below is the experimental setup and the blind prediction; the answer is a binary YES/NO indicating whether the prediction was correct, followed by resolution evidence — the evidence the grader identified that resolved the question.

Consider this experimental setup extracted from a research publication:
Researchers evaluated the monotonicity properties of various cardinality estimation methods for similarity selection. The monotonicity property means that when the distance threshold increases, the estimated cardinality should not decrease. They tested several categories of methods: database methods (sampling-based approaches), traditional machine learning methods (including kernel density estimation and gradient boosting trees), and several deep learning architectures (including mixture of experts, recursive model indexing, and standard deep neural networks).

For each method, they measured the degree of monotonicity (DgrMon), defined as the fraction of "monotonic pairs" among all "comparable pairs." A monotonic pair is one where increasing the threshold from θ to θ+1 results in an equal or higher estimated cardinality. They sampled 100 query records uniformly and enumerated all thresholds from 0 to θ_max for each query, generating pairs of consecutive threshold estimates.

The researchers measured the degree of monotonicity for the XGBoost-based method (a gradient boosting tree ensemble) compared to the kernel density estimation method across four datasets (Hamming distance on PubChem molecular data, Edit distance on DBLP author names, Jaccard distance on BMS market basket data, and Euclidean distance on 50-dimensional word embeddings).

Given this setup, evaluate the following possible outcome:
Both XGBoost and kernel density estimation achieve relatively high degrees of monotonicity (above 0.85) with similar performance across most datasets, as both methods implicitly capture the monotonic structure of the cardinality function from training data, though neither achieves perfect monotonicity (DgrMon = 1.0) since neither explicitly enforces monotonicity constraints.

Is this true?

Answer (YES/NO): NO